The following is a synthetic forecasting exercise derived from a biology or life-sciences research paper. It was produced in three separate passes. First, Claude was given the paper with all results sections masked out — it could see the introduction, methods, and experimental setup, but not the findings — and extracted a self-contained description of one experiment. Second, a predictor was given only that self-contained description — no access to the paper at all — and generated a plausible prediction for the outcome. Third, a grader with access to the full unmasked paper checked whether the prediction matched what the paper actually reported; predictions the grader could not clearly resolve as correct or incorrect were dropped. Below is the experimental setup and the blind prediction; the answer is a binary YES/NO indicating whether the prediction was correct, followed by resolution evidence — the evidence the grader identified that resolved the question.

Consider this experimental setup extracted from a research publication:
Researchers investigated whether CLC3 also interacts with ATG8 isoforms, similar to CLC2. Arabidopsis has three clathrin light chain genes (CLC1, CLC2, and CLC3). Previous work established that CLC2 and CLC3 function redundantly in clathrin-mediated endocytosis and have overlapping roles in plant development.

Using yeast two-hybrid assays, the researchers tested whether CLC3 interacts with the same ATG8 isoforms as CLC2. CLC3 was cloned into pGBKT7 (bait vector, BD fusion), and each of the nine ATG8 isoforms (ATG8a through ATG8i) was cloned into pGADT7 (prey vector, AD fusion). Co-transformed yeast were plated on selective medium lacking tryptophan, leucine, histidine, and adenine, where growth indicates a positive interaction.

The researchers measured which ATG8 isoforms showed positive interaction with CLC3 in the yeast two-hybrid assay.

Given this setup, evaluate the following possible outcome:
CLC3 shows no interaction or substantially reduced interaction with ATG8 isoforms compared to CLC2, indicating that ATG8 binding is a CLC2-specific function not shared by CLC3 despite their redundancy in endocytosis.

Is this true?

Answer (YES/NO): YES